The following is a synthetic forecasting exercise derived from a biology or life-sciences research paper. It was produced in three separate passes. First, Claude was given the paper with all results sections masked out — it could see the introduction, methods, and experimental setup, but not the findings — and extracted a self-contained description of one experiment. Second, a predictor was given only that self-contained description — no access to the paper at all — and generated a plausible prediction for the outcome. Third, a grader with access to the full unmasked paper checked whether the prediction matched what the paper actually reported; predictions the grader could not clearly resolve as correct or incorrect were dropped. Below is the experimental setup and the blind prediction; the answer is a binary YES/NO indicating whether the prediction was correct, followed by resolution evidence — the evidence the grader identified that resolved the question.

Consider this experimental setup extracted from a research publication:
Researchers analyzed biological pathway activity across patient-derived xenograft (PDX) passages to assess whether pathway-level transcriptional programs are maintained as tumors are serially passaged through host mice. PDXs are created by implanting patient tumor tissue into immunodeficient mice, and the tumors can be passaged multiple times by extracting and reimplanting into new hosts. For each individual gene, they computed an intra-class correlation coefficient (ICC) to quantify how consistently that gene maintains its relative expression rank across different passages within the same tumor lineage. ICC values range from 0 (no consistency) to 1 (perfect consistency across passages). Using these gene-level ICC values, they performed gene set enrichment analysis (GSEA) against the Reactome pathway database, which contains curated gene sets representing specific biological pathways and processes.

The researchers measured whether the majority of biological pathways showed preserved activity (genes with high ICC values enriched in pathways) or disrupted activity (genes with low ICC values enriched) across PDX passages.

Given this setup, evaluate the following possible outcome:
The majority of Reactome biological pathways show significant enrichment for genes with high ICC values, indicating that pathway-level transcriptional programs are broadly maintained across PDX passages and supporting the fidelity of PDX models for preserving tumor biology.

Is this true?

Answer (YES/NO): NO